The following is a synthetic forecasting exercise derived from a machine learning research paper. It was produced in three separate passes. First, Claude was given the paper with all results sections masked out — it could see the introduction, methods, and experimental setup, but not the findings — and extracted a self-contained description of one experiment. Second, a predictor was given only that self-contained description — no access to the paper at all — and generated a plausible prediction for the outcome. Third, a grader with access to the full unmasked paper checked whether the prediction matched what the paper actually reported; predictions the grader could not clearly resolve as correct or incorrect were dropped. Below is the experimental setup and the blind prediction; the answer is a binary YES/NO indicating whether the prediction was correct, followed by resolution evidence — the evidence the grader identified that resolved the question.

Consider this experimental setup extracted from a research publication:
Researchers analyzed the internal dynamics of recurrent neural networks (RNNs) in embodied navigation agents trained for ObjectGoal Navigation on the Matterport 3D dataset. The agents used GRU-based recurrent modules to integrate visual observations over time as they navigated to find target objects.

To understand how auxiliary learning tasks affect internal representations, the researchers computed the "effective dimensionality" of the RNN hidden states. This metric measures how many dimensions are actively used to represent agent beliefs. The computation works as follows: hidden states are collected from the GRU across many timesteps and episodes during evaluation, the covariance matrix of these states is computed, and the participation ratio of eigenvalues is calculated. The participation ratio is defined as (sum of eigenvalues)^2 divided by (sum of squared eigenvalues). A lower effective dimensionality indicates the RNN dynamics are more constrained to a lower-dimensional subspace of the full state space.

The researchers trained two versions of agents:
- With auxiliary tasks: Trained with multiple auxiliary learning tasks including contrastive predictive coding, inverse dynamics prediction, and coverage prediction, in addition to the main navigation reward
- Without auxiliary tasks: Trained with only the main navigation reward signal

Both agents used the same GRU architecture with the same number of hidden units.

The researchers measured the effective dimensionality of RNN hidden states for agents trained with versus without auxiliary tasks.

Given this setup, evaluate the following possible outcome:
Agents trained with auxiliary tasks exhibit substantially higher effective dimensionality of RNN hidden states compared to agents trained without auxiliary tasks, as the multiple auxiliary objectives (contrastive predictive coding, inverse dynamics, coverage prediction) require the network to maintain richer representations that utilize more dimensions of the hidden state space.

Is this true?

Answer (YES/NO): NO